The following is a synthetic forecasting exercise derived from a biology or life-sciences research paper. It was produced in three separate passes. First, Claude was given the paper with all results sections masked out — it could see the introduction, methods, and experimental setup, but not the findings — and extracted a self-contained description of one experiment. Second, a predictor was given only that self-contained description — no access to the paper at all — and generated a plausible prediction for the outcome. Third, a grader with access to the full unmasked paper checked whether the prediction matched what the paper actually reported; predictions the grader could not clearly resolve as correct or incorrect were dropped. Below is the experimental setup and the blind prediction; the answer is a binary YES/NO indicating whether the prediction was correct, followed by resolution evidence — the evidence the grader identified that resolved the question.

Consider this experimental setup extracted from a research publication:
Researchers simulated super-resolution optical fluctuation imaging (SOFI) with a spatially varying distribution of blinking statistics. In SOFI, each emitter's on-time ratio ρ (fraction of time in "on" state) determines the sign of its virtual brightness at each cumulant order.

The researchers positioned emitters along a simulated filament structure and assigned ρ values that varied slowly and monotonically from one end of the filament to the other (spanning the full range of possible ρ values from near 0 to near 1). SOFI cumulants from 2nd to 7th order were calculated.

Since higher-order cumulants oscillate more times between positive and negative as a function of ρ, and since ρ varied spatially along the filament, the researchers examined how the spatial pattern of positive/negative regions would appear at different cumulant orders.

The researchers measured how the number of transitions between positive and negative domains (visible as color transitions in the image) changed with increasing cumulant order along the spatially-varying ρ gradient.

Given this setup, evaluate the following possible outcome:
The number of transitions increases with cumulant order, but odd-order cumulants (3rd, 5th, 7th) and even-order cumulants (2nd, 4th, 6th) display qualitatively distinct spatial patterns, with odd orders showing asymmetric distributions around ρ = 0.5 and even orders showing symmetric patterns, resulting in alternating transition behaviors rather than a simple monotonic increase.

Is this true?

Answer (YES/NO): NO